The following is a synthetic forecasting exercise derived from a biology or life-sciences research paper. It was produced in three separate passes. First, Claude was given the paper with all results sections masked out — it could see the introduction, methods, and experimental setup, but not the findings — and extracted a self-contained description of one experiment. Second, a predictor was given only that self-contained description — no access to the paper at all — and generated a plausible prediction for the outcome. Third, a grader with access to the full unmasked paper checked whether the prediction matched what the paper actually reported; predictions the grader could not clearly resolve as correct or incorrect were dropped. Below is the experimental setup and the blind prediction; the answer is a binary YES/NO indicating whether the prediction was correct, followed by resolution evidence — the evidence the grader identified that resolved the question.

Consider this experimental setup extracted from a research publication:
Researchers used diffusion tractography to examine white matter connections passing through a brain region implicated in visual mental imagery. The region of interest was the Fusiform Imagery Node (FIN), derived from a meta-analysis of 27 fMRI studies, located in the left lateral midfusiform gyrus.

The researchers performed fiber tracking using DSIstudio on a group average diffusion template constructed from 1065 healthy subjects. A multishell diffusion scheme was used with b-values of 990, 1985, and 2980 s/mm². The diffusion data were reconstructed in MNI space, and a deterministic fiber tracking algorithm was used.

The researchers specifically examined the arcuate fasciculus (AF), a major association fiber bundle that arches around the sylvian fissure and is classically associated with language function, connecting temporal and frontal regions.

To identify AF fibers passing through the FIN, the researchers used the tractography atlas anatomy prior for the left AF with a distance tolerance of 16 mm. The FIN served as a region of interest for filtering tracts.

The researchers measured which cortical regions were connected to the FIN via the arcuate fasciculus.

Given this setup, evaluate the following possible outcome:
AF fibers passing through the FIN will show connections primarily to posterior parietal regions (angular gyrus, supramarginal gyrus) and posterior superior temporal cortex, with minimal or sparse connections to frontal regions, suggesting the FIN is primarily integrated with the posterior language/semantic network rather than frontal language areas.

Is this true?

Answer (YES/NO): NO